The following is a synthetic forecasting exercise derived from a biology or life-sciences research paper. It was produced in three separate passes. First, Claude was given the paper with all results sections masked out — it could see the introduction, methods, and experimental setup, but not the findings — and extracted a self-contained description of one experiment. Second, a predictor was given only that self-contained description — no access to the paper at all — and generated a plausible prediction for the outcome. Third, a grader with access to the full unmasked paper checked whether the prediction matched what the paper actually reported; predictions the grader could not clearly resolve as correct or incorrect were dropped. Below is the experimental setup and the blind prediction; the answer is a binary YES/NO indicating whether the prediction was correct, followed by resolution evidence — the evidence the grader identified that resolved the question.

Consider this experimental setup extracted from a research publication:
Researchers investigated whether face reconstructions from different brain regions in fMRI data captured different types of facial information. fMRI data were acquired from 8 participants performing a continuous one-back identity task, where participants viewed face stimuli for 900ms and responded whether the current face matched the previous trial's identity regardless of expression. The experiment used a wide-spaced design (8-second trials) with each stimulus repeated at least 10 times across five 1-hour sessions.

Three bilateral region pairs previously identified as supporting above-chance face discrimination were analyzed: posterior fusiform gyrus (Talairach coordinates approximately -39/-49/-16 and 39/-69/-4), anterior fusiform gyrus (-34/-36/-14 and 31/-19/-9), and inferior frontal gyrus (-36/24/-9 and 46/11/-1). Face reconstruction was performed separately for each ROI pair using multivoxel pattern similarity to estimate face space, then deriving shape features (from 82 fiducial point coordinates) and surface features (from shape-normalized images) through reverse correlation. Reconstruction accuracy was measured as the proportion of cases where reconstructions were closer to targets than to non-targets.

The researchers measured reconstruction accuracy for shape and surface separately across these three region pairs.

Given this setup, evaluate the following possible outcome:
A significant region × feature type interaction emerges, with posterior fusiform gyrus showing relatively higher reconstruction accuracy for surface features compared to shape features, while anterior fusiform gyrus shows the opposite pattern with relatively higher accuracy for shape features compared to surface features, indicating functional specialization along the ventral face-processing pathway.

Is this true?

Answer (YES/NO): NO